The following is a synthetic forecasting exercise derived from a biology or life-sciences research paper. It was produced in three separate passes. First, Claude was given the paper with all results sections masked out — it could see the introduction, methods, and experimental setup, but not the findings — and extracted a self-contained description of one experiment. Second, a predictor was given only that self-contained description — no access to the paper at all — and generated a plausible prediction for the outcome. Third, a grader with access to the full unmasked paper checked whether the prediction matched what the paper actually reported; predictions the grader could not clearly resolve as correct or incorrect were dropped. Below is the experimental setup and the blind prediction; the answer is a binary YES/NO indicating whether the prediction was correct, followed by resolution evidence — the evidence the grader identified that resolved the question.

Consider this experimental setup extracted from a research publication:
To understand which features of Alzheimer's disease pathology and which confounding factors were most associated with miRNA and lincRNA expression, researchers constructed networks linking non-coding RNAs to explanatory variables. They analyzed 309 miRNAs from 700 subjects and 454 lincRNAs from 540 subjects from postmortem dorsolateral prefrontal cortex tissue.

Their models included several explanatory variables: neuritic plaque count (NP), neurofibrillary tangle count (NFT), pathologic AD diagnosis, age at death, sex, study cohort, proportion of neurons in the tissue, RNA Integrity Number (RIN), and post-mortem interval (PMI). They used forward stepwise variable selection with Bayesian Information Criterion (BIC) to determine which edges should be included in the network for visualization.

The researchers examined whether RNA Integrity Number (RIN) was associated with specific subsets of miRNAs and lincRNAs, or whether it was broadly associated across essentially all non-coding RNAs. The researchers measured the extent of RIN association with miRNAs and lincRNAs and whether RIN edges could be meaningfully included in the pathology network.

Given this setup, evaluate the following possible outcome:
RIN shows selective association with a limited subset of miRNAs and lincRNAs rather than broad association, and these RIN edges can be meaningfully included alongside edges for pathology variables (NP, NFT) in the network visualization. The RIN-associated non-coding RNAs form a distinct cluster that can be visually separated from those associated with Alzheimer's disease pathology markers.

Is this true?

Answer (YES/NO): NO